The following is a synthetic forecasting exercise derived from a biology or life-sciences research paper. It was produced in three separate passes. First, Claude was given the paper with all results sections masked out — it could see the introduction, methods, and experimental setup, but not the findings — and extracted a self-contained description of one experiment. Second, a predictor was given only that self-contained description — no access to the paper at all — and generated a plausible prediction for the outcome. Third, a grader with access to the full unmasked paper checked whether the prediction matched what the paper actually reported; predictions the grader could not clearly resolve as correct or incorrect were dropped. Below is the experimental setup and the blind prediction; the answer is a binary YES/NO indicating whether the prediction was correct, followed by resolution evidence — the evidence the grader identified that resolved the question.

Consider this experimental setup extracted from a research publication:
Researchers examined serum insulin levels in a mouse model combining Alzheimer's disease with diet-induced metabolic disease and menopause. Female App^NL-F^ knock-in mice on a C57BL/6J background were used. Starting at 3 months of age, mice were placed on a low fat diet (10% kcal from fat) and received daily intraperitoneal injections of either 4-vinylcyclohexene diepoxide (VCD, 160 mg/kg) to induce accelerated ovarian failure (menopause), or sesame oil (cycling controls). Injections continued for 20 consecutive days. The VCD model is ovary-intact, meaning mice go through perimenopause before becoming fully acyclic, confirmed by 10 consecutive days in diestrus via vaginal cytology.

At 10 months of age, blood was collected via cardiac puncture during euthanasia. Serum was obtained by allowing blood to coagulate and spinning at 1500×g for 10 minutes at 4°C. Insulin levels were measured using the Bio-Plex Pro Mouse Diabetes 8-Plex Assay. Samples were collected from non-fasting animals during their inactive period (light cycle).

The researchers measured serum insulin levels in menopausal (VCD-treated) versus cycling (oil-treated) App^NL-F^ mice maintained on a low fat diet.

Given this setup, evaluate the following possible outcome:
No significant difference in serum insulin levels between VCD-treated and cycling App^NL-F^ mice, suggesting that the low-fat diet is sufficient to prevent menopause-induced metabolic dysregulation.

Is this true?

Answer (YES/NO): NO